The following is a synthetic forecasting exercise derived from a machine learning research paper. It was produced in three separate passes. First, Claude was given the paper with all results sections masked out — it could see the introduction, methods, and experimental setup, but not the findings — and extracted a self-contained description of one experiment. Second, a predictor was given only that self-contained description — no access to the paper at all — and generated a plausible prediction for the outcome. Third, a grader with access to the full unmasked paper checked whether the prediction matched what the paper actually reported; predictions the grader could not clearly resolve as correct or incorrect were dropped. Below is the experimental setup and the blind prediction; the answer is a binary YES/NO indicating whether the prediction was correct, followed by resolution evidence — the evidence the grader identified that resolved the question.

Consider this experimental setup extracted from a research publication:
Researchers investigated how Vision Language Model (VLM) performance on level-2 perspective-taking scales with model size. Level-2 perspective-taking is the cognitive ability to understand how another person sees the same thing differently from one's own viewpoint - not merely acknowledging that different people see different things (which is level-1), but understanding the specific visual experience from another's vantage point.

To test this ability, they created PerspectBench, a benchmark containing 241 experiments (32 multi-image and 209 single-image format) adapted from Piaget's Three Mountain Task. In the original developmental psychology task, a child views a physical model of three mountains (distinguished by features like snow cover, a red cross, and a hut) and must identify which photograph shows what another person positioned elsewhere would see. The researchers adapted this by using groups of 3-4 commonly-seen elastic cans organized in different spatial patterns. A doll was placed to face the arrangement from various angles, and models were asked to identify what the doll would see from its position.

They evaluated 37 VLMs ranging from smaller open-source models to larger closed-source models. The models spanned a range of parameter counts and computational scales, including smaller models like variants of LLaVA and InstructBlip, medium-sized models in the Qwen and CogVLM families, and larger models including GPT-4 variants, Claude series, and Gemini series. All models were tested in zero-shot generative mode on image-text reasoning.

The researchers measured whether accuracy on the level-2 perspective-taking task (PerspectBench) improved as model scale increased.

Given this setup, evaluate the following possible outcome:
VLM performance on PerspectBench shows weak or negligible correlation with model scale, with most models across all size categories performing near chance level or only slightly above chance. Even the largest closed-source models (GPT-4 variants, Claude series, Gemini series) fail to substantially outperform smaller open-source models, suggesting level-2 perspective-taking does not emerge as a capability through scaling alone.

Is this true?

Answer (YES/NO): NO